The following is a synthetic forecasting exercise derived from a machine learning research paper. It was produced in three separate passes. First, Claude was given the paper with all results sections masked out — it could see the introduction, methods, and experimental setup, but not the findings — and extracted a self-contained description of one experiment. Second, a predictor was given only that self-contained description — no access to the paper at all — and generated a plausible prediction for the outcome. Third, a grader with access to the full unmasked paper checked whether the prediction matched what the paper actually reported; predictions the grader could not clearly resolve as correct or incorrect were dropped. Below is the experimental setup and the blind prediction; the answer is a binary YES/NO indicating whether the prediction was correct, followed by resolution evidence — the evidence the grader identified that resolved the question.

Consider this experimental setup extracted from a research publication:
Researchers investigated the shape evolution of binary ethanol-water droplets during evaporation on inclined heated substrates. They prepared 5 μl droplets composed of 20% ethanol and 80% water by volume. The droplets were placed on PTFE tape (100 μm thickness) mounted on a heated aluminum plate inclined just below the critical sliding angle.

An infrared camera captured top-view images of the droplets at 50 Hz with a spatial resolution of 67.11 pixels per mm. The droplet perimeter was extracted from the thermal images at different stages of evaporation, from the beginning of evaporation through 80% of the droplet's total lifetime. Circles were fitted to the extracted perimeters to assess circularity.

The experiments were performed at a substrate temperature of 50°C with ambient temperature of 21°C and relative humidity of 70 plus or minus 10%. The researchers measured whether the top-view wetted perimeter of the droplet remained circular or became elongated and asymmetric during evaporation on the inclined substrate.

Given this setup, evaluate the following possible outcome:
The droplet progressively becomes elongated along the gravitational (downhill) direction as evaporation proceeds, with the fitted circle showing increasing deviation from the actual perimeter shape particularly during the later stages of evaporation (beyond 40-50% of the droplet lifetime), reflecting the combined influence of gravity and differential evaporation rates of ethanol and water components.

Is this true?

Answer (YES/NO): NO